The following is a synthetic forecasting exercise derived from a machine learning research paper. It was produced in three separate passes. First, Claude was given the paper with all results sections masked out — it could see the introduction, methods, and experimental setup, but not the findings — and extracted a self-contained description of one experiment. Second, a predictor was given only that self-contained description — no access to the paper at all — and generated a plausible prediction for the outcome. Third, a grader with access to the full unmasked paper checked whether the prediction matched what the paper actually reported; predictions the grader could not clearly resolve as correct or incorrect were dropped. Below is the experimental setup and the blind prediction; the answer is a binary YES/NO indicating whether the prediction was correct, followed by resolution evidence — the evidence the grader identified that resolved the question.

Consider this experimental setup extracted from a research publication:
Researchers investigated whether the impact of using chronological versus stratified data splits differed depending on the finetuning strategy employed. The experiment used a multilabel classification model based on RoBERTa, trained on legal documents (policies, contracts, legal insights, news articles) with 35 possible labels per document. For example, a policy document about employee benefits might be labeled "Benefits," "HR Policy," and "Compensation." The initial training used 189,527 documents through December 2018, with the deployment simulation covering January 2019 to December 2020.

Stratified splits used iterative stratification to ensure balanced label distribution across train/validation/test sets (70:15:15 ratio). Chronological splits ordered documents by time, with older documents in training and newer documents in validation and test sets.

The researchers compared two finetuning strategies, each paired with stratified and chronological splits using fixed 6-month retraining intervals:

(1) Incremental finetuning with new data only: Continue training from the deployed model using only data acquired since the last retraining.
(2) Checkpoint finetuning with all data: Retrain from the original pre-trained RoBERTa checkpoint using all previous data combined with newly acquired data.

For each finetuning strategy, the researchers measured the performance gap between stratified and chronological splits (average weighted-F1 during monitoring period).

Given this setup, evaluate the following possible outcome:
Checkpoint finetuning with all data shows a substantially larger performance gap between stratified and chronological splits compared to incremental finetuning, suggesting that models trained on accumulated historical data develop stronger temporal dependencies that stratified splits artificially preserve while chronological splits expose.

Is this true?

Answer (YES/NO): YES